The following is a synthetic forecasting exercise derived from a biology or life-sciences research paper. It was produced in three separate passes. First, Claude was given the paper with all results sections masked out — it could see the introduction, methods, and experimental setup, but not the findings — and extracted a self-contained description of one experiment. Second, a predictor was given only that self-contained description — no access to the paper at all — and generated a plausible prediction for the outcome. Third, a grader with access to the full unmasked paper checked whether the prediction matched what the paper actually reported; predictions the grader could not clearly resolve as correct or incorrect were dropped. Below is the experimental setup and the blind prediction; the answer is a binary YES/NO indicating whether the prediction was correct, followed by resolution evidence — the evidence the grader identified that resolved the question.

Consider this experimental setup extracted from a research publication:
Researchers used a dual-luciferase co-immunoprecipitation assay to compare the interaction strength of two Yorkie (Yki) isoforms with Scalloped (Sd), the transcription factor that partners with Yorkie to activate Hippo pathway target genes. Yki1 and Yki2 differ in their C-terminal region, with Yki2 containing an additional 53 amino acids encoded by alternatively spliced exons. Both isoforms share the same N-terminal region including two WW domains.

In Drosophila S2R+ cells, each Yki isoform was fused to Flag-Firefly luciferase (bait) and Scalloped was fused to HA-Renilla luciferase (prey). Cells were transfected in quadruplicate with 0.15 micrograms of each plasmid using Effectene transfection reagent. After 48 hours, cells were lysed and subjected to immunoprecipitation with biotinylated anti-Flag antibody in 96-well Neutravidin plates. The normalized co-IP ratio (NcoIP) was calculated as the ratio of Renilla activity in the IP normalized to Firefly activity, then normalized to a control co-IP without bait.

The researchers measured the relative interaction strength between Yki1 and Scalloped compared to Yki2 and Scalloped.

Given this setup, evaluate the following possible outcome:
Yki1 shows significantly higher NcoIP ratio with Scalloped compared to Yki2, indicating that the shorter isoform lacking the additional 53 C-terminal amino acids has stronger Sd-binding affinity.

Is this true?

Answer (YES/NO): NO